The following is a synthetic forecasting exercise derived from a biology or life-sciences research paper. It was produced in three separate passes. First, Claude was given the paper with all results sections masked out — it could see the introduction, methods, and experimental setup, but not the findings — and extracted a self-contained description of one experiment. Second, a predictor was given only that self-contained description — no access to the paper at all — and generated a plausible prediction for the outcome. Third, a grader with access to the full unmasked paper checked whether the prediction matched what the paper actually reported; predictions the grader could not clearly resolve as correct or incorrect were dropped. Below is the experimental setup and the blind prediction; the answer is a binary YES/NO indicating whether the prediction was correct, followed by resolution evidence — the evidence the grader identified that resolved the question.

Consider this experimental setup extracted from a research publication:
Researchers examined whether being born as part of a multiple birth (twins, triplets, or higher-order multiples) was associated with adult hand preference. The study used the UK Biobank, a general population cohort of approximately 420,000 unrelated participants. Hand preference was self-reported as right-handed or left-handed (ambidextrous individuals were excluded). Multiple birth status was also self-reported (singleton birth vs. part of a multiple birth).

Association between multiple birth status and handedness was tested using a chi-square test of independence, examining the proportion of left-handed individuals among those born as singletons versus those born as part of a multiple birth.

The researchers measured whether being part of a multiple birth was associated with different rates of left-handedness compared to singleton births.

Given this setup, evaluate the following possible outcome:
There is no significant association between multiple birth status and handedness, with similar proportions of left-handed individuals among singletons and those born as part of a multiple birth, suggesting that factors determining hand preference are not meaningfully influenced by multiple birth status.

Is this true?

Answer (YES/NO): NO